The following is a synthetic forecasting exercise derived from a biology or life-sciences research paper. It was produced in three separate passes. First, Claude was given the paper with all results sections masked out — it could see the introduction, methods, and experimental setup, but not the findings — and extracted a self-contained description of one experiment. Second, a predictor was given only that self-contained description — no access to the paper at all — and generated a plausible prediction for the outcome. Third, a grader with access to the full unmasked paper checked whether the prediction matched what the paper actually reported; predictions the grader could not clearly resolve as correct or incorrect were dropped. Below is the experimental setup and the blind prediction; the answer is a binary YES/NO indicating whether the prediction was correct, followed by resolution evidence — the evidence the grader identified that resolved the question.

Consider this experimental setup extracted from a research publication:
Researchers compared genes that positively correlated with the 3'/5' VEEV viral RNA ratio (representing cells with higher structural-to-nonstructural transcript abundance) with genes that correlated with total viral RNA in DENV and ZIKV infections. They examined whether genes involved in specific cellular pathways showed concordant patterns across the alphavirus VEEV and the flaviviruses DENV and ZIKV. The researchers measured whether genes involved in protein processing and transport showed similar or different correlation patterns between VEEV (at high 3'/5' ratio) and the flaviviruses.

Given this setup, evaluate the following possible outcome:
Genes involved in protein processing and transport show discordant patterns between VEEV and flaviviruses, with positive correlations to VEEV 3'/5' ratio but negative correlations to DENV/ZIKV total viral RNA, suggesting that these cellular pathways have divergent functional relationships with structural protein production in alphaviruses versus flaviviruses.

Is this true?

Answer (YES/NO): NO